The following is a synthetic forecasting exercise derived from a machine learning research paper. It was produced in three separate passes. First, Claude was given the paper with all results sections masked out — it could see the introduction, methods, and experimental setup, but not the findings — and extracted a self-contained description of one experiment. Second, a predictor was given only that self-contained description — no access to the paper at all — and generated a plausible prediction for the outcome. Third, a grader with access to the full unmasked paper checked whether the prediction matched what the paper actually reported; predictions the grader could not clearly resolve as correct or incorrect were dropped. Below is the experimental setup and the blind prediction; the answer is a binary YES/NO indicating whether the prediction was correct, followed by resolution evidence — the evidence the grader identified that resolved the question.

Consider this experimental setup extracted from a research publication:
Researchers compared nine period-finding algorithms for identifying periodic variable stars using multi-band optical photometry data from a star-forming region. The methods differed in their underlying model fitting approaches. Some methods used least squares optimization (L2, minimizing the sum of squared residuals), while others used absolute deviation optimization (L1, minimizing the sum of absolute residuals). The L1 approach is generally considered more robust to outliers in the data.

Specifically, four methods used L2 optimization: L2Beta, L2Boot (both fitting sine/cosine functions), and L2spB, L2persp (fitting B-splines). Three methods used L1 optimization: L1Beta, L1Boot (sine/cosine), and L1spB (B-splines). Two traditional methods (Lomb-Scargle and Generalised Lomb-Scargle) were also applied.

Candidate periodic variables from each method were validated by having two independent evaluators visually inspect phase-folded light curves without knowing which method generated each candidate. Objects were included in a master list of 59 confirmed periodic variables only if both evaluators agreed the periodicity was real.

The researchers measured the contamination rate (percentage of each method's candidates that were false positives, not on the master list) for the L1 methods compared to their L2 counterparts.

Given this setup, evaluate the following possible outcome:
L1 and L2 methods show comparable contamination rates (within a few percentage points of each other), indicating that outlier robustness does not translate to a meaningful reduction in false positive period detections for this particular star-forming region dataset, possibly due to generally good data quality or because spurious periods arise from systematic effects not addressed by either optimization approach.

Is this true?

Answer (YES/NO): NO